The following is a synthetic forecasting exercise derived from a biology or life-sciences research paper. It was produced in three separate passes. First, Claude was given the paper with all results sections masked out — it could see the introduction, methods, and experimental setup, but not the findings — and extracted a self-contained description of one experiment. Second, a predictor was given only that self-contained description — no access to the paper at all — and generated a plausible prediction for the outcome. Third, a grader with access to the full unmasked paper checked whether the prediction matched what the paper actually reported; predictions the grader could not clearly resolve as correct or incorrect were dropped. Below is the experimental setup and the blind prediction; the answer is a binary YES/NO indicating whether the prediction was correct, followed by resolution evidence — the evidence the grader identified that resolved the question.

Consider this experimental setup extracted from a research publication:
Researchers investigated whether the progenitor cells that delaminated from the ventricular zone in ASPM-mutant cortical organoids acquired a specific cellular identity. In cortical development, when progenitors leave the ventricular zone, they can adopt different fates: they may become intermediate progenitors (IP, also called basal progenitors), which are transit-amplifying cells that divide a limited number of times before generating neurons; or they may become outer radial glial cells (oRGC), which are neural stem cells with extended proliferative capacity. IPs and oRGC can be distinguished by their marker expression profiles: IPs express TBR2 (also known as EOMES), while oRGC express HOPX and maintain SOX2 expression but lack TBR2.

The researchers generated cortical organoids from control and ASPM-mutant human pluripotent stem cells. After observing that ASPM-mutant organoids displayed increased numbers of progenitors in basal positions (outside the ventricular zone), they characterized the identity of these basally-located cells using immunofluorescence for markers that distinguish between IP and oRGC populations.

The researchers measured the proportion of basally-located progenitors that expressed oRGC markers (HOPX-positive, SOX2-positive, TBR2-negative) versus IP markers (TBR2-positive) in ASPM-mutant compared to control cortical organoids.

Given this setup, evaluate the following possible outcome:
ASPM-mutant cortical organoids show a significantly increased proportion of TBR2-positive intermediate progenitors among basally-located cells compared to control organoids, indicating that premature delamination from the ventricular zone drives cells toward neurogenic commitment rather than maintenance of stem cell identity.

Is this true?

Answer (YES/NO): NO